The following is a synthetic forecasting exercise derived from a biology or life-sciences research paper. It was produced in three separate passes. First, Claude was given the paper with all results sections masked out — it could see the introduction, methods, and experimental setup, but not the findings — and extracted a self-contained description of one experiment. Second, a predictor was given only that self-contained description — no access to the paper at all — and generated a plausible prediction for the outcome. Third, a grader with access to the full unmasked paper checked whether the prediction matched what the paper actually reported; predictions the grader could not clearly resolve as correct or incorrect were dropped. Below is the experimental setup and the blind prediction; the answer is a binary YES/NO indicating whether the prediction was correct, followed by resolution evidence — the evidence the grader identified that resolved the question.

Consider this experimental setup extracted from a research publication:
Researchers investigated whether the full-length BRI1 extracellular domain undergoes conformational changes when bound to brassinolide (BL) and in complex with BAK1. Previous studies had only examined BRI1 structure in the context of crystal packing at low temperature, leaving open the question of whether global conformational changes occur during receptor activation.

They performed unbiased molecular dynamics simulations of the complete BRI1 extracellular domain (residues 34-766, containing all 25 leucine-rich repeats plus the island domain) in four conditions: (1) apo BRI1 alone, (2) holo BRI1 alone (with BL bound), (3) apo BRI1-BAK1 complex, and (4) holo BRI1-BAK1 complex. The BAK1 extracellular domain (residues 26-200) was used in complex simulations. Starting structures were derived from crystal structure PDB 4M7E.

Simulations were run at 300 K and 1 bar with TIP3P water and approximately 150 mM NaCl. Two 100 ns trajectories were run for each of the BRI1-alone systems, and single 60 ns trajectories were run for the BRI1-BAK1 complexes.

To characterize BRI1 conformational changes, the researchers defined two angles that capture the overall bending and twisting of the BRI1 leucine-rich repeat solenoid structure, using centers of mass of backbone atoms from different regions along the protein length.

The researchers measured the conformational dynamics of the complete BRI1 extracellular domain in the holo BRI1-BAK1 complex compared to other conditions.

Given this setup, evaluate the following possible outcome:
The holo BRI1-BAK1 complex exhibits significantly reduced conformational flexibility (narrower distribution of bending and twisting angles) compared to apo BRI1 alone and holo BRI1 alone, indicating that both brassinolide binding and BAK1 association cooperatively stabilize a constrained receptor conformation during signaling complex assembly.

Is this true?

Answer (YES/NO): NO